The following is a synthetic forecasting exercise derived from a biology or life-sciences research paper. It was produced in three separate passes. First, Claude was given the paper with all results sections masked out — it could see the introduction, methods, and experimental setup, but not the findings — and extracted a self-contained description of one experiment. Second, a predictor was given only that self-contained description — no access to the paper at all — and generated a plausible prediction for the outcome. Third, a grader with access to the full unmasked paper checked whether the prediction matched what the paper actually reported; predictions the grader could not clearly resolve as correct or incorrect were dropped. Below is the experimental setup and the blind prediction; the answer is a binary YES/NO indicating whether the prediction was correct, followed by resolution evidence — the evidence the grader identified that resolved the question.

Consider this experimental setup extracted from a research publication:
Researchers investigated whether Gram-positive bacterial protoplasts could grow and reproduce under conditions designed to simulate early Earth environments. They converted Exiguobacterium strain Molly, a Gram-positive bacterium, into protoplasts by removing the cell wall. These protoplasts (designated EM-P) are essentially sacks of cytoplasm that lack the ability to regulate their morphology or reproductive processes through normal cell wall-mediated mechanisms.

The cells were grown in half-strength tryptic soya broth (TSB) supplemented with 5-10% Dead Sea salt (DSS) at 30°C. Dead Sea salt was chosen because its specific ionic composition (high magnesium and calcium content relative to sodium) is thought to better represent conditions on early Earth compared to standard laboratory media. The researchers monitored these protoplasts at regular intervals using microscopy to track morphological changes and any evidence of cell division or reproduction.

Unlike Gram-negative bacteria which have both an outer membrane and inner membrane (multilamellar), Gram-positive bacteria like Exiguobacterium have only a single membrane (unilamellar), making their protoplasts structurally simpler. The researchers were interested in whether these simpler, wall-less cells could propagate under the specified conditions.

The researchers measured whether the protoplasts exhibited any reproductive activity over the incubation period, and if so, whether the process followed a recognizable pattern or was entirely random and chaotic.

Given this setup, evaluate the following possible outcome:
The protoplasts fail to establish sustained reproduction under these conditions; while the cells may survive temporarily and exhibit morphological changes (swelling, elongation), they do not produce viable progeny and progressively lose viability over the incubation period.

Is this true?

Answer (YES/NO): NO